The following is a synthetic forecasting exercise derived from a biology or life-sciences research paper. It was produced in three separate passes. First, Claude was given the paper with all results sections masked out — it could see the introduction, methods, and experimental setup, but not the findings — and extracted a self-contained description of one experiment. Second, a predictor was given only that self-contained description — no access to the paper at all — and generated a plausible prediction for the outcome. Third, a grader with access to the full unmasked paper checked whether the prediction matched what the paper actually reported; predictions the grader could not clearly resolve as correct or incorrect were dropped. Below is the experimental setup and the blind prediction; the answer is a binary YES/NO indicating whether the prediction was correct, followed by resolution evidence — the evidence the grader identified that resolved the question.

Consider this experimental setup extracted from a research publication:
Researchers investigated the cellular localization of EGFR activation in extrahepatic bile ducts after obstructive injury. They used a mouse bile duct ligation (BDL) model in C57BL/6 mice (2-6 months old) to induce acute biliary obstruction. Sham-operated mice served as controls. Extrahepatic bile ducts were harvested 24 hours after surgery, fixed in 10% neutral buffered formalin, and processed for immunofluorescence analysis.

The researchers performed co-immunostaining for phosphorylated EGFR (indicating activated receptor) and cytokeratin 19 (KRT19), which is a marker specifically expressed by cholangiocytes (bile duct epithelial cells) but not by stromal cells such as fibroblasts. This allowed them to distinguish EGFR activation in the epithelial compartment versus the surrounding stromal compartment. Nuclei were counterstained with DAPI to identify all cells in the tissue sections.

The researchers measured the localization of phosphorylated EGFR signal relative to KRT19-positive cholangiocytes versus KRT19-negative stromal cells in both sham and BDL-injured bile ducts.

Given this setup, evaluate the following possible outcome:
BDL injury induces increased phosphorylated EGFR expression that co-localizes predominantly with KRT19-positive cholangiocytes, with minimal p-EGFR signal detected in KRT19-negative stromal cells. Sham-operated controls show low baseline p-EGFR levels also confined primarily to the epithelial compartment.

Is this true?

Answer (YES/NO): YES